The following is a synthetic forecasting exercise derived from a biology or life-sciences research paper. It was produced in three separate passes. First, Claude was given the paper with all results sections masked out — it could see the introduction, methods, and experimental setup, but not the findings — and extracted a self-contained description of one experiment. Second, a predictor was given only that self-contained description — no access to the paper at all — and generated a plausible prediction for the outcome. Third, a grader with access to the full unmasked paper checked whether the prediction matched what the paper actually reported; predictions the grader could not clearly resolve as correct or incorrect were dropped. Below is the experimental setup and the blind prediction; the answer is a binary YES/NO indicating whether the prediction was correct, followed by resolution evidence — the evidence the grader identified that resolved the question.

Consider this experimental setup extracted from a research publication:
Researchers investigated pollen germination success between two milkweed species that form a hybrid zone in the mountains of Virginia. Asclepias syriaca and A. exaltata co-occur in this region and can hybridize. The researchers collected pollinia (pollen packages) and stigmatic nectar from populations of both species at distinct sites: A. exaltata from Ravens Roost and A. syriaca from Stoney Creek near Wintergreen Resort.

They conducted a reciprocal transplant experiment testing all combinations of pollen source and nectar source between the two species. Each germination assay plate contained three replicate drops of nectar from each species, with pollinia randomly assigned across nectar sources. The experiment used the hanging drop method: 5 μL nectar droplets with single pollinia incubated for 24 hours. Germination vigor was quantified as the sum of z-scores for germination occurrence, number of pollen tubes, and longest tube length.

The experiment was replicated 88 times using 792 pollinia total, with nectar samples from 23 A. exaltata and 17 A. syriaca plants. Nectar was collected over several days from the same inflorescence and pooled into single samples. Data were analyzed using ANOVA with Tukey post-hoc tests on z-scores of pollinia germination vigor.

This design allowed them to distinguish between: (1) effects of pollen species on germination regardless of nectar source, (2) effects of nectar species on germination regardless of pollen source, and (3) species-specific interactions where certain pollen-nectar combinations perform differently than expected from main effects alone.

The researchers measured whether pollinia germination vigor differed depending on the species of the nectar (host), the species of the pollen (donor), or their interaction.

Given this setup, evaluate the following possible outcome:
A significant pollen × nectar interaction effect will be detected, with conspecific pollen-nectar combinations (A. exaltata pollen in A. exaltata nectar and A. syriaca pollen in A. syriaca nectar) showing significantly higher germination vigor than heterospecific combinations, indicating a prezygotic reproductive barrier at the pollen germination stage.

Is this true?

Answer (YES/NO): NO